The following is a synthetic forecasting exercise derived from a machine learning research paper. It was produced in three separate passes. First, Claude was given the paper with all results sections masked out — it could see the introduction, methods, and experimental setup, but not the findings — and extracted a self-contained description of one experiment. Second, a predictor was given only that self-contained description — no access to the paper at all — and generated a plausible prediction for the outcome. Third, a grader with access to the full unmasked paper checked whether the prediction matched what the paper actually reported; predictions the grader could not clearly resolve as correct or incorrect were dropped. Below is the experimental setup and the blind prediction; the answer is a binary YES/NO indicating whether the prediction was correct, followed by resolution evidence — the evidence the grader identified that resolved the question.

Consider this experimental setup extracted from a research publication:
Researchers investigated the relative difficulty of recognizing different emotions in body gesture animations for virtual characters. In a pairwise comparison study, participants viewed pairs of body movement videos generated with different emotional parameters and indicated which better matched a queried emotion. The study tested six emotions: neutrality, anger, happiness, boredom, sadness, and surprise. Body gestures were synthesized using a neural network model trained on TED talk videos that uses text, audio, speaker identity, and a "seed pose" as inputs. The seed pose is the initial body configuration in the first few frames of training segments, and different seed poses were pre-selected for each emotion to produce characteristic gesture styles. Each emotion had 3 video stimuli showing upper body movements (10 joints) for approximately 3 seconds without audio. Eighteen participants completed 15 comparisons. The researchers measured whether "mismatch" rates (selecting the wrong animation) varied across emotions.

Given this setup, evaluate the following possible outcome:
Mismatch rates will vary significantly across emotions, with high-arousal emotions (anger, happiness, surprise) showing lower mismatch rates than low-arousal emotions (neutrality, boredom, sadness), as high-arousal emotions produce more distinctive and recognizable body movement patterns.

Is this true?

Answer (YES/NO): NO